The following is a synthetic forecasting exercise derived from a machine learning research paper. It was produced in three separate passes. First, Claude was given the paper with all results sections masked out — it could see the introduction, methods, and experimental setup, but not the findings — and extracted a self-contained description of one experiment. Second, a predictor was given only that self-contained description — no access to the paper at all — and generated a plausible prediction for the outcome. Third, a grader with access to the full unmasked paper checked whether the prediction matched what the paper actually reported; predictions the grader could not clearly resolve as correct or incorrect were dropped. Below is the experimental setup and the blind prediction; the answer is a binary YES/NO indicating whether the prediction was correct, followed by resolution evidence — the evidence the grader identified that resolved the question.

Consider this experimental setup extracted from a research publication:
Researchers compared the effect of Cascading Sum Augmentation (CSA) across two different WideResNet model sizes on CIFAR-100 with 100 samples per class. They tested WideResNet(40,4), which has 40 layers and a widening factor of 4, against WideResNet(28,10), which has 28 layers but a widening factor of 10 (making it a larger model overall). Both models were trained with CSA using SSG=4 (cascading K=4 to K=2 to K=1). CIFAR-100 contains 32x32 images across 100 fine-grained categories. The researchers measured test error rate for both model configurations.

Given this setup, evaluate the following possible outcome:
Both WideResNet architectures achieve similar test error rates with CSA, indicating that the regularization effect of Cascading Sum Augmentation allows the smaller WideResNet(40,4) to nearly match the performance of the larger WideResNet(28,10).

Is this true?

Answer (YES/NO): NO